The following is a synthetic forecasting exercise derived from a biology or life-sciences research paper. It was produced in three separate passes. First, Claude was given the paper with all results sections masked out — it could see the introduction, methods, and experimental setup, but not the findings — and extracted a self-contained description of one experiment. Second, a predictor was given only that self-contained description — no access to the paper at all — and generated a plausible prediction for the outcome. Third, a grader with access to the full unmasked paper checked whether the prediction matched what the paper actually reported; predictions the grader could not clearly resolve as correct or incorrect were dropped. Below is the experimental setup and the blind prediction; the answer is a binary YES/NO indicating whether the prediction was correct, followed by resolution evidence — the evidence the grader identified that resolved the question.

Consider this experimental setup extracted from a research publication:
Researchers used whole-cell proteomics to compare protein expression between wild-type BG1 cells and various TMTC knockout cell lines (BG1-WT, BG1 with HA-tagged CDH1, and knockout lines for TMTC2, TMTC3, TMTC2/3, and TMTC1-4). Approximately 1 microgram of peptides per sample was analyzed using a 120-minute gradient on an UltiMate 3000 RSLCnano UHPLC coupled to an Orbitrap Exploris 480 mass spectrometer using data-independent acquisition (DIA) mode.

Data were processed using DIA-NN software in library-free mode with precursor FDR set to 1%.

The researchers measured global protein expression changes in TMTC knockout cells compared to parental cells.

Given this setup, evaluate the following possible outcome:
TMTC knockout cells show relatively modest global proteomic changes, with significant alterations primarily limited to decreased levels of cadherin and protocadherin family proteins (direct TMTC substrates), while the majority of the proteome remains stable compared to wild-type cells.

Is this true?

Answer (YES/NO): NO